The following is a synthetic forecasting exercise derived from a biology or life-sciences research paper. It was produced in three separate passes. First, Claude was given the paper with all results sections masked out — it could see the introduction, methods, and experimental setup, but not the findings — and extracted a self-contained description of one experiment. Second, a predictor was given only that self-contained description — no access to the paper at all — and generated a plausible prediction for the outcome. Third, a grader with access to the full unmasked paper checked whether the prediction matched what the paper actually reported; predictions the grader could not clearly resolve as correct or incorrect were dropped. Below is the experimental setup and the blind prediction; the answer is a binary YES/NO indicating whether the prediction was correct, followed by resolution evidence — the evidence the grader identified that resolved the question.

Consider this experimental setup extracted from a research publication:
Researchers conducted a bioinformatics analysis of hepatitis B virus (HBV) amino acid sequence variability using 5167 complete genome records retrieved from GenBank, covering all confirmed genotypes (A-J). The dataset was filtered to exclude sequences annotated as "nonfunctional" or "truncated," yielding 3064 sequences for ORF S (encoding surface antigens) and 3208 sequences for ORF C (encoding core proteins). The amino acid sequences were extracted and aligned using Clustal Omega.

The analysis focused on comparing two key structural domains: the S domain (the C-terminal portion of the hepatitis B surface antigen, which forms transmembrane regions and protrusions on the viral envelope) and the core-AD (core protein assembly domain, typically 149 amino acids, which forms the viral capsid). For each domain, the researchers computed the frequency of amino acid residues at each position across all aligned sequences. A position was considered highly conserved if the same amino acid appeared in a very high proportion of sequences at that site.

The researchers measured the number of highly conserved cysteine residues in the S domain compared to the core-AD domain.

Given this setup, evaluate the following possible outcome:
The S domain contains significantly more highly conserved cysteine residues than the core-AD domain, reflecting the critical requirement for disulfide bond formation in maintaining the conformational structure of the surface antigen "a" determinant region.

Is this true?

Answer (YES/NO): YES